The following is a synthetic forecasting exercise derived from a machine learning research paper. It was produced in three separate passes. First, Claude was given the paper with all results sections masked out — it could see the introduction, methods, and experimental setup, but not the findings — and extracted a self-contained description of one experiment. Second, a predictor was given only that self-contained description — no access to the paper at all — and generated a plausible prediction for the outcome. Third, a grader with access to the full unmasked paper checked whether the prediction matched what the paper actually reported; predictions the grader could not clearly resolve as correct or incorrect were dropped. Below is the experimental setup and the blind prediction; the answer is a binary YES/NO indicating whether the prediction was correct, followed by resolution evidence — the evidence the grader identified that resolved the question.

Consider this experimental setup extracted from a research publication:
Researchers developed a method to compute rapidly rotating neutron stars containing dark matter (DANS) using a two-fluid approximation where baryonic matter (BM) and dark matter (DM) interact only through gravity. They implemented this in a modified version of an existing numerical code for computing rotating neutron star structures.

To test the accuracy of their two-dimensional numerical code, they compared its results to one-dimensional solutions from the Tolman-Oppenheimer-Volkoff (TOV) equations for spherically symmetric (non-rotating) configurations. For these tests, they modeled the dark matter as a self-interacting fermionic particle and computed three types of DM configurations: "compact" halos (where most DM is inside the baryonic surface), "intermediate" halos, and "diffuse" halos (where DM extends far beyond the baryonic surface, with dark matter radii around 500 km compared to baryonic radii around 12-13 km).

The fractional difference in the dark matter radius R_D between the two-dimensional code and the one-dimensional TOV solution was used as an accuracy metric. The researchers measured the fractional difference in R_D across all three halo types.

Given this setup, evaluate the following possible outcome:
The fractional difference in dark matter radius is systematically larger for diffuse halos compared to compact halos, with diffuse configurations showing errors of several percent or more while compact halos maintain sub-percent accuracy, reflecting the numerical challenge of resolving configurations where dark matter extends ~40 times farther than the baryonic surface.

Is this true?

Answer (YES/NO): NO